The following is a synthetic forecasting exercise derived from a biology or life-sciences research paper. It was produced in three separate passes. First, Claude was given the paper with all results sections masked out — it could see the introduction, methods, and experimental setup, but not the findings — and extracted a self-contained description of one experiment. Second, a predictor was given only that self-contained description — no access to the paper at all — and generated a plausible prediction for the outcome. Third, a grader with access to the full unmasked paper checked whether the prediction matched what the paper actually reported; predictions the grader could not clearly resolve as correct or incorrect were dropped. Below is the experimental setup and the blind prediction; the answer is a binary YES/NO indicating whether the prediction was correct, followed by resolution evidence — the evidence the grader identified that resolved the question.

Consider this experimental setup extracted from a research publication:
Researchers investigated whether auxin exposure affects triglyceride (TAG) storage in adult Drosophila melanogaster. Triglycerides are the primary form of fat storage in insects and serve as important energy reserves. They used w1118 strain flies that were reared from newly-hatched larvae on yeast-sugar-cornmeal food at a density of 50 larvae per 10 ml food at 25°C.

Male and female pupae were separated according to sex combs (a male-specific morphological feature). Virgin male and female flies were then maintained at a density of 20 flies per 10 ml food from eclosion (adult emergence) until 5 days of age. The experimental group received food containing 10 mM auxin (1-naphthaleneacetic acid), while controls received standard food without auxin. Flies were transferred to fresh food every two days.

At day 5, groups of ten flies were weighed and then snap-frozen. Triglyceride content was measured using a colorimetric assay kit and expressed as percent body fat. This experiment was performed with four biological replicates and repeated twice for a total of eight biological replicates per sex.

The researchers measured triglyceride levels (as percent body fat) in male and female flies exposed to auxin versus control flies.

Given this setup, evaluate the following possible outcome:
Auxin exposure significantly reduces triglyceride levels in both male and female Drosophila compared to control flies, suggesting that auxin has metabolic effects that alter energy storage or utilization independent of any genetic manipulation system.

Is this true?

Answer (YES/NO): YES